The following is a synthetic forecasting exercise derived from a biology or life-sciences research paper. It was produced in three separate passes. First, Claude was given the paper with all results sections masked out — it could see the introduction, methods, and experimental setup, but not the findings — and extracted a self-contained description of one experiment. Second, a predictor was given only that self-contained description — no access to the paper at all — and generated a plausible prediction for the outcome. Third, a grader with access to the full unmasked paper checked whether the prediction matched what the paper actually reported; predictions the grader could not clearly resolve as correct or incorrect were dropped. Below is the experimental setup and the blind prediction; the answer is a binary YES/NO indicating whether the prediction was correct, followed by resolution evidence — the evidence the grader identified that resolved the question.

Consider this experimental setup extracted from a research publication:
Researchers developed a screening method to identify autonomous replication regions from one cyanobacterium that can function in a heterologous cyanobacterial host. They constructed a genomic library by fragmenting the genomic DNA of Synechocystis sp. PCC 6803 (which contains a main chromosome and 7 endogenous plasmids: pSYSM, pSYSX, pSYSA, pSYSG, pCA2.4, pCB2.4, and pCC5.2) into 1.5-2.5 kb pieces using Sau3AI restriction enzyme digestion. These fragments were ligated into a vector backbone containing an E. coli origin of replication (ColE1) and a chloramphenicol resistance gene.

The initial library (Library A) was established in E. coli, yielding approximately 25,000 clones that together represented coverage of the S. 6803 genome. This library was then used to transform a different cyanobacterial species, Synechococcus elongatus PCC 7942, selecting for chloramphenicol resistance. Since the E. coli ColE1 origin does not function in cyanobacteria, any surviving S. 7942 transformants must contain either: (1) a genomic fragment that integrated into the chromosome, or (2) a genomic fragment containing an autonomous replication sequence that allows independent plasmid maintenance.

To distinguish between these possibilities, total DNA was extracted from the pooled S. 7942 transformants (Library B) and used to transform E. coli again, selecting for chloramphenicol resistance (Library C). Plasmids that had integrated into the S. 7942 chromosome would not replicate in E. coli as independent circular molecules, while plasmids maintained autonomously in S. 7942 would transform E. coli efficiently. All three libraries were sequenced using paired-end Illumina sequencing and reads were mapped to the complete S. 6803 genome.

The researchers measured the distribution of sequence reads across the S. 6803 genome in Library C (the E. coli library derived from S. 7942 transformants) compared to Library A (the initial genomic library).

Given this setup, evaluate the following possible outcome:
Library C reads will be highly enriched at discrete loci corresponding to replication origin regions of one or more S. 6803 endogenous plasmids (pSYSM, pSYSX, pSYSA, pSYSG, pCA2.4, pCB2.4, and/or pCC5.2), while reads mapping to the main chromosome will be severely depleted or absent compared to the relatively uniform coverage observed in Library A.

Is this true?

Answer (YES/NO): YES